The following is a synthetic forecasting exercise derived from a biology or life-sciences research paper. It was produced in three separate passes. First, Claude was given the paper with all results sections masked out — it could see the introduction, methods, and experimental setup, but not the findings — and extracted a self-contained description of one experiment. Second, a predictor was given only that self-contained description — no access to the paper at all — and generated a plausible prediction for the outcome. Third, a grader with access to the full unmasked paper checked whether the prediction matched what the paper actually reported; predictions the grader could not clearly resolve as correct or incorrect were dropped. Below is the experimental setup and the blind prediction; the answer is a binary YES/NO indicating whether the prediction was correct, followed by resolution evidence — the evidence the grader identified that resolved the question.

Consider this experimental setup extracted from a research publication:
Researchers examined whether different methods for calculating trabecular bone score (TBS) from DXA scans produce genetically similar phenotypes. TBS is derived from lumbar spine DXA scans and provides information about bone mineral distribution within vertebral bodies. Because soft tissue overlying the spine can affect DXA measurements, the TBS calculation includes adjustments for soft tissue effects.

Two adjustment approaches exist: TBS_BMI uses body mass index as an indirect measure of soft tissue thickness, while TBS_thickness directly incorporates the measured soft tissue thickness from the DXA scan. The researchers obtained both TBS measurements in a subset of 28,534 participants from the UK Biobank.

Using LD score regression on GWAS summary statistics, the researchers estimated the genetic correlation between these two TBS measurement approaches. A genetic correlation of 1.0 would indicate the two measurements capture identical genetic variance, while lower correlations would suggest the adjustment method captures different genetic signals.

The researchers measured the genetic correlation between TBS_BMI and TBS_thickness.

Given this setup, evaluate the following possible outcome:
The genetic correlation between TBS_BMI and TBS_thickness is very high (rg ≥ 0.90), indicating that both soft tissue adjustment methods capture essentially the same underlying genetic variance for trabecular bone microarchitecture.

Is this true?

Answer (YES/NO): YES